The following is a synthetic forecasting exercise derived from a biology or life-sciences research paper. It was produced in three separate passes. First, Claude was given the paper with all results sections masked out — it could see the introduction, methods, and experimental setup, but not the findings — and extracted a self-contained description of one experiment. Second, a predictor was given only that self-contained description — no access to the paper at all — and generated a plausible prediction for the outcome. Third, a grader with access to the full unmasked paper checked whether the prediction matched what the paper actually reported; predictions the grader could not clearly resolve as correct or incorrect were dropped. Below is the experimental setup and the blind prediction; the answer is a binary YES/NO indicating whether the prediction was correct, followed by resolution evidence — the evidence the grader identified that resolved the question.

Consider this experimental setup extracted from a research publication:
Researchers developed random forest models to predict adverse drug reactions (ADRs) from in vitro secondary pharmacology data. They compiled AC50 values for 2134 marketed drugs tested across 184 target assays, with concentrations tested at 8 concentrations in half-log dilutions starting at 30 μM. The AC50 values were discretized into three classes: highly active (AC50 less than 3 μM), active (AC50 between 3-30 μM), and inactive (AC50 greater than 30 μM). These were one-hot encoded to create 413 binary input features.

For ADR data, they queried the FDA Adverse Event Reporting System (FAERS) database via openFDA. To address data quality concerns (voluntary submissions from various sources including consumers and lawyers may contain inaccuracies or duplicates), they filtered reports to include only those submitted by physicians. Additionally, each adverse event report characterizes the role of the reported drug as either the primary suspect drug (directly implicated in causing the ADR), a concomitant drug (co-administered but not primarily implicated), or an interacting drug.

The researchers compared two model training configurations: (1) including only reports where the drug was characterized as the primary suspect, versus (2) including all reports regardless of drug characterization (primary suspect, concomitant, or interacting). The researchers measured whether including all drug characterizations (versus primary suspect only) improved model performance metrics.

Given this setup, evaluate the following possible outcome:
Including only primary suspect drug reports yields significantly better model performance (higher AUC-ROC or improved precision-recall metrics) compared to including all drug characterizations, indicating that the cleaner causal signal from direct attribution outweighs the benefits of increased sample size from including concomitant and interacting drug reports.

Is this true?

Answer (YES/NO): NO